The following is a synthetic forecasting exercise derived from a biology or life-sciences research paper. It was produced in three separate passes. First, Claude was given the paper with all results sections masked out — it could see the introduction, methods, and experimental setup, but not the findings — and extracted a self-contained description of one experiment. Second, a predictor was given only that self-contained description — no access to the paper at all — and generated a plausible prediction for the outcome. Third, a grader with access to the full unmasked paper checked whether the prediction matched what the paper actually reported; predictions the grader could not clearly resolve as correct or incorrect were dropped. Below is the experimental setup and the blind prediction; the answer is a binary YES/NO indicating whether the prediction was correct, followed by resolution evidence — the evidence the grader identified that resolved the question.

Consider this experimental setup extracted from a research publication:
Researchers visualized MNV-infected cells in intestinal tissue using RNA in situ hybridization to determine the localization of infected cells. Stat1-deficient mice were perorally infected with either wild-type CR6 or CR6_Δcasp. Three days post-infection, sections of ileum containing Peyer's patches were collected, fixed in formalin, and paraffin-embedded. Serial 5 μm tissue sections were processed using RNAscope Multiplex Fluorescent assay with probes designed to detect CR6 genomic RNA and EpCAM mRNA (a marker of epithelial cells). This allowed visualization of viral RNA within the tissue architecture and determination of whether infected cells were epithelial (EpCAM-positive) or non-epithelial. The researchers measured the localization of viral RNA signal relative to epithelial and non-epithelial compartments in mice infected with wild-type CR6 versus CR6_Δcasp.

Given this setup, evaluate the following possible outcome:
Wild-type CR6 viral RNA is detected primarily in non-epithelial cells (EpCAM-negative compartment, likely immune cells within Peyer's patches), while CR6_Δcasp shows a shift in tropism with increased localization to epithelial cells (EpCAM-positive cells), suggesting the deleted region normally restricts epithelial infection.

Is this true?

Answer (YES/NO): NO